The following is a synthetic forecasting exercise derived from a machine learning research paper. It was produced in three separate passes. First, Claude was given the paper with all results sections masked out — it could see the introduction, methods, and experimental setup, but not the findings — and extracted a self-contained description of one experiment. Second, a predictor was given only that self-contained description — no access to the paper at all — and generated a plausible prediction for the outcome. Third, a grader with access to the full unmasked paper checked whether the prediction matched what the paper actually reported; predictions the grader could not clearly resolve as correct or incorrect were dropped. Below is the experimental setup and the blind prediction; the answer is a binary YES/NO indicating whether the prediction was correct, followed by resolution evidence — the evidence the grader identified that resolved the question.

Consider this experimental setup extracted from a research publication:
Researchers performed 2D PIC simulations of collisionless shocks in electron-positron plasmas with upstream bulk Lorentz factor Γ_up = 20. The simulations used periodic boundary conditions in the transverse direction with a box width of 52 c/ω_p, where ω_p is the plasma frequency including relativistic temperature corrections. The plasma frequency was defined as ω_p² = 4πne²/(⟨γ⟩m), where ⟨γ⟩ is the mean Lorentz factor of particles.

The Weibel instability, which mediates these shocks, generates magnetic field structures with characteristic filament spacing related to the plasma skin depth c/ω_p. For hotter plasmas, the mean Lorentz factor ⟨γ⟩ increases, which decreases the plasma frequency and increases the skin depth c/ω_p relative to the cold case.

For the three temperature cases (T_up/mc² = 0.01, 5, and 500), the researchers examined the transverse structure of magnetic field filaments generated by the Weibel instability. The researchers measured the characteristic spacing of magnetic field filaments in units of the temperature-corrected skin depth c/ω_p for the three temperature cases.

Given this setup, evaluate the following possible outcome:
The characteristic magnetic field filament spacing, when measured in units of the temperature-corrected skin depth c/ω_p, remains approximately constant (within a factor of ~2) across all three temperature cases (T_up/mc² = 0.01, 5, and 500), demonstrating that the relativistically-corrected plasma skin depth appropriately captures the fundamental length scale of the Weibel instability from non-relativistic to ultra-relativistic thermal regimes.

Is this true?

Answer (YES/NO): YES